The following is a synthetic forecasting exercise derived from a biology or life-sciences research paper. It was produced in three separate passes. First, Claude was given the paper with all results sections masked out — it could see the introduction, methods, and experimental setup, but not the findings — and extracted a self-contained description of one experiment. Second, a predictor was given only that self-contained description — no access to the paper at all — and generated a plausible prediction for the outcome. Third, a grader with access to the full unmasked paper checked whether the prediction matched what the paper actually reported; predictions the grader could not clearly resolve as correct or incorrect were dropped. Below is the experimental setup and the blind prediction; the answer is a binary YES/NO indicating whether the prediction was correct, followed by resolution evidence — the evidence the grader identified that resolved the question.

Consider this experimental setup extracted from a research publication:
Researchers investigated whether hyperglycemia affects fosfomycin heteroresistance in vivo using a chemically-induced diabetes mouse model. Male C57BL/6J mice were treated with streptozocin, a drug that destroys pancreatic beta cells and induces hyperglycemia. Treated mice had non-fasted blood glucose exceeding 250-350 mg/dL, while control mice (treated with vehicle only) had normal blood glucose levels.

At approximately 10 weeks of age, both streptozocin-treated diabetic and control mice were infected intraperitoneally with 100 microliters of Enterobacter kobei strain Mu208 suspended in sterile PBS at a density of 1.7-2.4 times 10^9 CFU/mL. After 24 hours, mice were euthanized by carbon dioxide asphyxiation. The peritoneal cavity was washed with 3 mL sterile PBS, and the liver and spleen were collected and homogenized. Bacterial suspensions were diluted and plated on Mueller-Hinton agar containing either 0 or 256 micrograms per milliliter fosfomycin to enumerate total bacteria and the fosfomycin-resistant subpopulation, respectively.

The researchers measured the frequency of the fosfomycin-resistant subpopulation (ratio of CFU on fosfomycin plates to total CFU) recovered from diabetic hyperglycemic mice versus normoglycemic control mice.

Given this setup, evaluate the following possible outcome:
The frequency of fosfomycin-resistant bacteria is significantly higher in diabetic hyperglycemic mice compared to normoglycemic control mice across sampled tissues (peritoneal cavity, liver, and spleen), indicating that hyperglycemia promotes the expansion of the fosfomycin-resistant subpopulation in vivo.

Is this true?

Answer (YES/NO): NO